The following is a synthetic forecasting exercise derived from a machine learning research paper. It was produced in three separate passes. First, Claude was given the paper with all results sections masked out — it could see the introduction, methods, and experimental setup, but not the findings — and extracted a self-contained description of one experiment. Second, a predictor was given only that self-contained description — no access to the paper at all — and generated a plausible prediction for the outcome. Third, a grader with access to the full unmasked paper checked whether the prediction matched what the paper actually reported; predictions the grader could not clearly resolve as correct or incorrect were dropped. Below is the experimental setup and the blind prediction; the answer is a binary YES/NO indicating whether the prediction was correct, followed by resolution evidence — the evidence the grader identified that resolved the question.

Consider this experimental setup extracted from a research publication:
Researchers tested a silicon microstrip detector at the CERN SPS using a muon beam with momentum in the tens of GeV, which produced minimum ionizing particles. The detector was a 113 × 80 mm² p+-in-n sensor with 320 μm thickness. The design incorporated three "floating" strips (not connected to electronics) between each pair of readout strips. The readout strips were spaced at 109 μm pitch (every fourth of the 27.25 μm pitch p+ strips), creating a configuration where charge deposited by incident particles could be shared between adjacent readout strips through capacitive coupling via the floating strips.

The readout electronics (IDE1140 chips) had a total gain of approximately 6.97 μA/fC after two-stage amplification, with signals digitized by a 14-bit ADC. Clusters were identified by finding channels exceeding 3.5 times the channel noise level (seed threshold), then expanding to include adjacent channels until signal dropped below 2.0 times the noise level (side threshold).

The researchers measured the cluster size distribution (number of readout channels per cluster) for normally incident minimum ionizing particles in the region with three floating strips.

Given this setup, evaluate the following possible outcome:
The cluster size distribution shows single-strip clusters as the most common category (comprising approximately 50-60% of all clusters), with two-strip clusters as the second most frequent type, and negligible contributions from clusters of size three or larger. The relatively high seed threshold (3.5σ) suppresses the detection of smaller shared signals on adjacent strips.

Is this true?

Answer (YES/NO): NO